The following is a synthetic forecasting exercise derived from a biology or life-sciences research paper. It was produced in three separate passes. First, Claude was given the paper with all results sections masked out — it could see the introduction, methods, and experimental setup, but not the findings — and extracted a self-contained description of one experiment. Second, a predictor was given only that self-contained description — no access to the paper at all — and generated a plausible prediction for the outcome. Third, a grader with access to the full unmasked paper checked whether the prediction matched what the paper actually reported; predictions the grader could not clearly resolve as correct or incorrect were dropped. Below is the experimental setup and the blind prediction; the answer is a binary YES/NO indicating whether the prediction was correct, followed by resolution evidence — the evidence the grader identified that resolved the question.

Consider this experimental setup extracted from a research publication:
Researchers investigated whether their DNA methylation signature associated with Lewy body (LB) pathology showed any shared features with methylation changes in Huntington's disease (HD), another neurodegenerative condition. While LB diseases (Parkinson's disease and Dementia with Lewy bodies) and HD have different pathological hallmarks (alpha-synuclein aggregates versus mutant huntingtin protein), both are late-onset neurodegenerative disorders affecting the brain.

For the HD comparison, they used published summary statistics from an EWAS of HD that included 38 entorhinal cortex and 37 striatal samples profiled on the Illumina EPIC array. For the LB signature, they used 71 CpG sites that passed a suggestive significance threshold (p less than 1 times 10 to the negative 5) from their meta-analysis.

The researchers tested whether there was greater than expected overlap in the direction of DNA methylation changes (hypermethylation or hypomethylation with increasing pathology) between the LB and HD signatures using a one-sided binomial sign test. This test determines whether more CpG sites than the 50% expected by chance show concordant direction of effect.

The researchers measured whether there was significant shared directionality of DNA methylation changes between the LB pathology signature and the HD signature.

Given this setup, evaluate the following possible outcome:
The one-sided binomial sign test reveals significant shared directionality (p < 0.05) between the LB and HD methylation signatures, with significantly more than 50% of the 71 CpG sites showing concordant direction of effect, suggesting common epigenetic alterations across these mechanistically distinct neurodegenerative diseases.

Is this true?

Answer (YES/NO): YES